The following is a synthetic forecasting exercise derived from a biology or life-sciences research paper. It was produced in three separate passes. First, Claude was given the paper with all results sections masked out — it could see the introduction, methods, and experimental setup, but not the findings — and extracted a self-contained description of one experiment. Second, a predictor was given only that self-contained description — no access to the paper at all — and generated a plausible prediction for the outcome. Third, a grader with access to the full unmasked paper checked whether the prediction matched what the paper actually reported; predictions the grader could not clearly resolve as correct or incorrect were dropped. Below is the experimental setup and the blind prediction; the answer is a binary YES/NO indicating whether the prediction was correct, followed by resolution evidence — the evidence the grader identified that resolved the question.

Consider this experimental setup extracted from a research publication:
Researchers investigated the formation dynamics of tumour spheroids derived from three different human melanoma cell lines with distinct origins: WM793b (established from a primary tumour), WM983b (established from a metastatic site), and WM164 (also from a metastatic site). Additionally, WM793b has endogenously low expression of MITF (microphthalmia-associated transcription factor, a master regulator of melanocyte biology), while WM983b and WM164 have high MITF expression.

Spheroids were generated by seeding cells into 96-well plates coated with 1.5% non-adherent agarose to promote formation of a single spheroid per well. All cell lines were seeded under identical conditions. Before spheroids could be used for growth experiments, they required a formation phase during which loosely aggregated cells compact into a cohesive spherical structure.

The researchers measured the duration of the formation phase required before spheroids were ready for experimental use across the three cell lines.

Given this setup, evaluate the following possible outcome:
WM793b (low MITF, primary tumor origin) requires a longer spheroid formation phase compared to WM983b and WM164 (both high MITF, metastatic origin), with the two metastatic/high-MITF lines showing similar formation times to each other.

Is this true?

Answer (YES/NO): NO